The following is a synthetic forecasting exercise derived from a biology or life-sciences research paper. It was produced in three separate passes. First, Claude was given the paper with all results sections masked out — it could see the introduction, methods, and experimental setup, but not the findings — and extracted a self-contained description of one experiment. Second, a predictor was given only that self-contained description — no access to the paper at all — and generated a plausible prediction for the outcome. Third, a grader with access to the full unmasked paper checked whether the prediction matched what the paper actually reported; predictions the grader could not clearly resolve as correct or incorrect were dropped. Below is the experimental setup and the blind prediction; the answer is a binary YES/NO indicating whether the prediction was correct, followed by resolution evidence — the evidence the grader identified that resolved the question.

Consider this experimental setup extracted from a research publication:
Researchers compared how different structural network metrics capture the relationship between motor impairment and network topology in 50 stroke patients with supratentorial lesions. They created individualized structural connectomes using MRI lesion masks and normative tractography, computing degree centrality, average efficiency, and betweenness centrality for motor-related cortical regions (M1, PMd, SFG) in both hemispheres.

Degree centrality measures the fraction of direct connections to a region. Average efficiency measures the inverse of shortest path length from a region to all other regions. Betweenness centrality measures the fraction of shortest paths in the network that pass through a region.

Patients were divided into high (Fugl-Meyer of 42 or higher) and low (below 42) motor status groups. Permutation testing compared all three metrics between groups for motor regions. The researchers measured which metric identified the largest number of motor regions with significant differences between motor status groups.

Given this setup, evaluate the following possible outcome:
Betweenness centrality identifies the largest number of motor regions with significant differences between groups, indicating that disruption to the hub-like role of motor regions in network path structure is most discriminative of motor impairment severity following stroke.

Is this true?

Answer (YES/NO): NO